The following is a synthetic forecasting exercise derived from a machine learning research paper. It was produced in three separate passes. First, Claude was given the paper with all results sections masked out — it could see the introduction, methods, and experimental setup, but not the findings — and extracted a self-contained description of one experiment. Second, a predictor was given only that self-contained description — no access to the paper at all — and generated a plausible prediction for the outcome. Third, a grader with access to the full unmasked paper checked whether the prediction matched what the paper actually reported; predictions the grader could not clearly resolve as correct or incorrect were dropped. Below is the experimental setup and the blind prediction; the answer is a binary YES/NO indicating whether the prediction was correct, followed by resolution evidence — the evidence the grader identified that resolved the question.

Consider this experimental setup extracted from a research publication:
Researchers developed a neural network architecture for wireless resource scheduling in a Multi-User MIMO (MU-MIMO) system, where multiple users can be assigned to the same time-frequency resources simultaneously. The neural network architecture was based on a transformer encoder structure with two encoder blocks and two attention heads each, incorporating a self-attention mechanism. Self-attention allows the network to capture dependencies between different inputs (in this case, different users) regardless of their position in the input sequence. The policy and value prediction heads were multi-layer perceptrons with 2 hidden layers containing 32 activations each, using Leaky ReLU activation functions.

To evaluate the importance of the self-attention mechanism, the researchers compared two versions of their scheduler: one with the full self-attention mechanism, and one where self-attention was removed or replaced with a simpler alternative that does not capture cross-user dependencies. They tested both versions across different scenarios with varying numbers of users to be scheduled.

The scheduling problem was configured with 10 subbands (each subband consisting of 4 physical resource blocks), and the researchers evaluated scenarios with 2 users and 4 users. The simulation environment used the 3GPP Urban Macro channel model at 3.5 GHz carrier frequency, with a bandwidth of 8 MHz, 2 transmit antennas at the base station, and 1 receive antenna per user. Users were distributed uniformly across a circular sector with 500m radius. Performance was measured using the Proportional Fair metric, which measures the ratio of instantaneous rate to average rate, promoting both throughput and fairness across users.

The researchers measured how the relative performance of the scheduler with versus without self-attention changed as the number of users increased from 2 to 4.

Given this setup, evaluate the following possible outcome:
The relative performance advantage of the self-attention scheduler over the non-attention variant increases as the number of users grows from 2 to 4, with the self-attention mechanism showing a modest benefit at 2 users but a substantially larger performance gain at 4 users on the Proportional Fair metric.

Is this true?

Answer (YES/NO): YES